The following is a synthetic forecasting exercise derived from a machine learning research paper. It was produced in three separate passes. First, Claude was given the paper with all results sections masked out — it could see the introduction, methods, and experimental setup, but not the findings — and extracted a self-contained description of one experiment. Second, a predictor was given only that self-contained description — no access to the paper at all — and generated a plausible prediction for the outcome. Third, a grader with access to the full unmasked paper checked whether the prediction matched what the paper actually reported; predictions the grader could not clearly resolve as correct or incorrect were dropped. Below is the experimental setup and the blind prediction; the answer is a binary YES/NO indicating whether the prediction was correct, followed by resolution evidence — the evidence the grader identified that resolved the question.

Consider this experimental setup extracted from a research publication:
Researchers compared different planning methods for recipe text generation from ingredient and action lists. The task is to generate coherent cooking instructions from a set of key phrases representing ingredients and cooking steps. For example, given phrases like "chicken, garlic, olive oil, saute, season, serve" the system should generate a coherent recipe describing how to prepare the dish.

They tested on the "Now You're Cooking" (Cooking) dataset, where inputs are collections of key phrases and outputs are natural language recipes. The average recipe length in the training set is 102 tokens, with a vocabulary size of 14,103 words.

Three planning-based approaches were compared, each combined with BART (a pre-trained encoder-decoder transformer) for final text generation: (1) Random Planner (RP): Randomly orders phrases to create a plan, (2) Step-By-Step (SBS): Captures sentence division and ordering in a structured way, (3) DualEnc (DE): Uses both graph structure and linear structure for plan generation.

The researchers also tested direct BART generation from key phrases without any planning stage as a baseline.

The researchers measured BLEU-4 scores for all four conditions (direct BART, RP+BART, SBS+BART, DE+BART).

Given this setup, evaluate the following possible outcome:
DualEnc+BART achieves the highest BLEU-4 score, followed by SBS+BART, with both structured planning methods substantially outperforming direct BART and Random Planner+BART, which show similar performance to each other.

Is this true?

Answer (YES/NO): NO